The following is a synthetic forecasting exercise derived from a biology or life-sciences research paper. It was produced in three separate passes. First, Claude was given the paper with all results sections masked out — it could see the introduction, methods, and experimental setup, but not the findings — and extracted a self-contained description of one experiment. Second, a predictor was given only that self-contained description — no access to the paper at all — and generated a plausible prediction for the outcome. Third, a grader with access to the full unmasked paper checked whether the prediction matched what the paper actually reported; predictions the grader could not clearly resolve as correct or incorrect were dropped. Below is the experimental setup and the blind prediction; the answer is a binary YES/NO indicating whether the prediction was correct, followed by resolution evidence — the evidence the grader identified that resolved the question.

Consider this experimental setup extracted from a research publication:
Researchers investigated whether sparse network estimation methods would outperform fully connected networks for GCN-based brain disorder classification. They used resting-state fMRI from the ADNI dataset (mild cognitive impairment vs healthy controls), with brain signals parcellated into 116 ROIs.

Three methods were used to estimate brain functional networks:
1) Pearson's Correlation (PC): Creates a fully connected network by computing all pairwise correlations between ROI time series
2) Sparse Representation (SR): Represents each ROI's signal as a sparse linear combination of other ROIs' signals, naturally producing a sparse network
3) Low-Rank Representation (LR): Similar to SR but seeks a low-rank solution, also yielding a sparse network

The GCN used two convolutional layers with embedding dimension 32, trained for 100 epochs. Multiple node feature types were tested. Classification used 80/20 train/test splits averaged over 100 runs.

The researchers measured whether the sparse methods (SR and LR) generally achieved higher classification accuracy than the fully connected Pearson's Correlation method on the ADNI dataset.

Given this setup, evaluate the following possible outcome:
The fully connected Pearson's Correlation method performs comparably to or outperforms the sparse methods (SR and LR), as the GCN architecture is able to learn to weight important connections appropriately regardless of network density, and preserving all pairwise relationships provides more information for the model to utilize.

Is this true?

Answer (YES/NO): NO